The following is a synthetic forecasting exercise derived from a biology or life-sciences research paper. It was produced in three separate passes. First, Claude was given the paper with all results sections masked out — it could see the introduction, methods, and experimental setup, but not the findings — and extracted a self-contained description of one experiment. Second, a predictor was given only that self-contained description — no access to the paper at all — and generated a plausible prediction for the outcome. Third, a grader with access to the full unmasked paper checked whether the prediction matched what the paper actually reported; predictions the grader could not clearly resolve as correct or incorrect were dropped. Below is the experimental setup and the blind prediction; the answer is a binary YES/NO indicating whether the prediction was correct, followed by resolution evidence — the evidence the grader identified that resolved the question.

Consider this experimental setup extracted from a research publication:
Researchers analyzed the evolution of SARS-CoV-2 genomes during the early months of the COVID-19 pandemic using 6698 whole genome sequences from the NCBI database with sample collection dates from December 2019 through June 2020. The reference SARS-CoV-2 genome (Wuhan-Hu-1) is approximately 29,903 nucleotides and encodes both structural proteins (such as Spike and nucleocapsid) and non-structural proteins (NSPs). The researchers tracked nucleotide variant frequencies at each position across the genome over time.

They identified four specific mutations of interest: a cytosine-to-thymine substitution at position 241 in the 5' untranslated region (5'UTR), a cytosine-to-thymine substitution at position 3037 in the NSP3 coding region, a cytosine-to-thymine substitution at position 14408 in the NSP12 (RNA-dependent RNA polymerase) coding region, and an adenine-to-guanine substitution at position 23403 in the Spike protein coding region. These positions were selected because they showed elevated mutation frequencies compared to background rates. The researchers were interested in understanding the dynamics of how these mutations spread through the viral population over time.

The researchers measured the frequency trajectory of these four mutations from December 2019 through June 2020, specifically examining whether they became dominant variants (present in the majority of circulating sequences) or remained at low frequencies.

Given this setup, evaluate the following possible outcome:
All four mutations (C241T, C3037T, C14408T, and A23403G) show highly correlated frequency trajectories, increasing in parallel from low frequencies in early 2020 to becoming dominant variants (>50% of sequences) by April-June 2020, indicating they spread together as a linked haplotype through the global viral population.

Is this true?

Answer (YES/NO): YES